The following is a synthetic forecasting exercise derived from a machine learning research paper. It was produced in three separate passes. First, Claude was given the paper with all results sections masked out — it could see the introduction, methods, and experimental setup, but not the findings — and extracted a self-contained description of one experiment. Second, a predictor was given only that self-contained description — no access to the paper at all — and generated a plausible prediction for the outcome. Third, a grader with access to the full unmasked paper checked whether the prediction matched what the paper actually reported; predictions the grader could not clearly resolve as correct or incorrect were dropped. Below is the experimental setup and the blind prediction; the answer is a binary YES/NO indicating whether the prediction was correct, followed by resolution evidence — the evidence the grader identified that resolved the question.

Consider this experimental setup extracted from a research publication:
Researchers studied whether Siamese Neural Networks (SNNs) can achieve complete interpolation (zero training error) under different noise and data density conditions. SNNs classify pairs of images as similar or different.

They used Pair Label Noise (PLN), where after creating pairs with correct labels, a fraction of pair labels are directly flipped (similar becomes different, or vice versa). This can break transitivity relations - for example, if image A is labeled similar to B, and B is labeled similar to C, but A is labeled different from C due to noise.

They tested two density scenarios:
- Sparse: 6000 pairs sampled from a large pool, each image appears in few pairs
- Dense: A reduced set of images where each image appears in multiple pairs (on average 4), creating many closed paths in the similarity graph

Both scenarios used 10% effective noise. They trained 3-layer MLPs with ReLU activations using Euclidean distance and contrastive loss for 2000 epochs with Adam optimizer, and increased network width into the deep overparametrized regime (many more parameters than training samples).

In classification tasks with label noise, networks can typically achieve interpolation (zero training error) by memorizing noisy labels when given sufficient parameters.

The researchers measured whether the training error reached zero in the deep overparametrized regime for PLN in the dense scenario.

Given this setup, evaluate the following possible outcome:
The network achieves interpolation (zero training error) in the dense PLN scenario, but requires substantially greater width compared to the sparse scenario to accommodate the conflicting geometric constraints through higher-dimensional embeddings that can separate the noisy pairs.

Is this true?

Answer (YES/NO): NO